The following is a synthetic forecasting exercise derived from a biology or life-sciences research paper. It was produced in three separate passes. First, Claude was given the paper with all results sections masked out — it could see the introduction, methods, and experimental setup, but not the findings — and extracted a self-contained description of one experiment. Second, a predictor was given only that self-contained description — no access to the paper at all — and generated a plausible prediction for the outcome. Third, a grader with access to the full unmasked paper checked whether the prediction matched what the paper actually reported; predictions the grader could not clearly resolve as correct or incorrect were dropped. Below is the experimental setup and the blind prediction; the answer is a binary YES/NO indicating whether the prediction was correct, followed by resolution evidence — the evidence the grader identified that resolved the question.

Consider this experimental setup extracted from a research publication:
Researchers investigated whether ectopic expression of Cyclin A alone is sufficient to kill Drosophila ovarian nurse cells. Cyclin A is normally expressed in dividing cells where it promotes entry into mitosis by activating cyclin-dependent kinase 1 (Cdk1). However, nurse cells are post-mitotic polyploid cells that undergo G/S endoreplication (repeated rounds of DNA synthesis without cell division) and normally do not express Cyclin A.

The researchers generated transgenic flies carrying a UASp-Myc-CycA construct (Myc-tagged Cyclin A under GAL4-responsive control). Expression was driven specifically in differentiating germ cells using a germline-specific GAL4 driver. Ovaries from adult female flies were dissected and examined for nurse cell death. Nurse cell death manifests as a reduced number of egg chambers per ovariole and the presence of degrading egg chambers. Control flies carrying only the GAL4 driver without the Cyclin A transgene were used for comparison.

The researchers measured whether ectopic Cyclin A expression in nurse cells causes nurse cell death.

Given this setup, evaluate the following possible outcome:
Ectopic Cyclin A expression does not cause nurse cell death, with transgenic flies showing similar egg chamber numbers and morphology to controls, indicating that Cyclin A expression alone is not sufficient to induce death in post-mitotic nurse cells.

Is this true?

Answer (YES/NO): NO